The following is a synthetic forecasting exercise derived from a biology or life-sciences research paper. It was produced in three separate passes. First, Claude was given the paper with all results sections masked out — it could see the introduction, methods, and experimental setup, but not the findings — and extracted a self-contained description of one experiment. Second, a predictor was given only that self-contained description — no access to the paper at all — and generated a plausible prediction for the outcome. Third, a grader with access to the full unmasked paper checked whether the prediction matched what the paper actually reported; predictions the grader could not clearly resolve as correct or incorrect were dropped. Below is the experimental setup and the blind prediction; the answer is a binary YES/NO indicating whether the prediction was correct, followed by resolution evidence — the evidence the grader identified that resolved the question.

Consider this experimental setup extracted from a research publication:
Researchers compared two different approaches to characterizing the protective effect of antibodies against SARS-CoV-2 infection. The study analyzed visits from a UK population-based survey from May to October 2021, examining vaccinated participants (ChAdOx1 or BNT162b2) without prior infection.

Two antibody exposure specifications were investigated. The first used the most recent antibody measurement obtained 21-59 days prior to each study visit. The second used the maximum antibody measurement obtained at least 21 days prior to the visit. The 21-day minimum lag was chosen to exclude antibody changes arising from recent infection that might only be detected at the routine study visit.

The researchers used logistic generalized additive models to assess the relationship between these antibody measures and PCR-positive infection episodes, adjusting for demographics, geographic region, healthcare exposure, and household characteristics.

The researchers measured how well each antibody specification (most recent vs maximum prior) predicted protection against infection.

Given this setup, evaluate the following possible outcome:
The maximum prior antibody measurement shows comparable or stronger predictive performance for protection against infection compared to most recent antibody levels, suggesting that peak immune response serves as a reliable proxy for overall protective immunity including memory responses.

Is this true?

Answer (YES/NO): NO